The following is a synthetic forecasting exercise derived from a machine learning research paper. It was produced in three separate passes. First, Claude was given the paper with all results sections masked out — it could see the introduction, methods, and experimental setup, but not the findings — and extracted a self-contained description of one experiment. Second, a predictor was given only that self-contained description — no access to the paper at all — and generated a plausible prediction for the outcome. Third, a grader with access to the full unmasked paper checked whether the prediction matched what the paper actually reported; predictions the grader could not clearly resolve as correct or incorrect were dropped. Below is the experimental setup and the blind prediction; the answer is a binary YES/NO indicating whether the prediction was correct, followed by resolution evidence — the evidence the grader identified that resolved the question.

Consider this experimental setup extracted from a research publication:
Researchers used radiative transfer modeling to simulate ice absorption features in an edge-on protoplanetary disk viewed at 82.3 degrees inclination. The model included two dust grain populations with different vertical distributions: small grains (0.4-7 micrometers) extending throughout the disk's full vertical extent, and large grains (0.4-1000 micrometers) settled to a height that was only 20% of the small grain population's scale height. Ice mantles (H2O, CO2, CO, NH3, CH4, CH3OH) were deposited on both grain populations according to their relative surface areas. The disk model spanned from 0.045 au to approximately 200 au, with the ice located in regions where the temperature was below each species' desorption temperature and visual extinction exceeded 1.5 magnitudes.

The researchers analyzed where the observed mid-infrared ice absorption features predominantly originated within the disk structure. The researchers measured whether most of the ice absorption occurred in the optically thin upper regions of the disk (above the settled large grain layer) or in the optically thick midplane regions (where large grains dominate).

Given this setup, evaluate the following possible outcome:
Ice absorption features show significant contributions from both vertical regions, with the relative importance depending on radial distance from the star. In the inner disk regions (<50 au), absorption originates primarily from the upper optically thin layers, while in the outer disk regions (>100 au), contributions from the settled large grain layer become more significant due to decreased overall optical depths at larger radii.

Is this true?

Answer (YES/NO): NO